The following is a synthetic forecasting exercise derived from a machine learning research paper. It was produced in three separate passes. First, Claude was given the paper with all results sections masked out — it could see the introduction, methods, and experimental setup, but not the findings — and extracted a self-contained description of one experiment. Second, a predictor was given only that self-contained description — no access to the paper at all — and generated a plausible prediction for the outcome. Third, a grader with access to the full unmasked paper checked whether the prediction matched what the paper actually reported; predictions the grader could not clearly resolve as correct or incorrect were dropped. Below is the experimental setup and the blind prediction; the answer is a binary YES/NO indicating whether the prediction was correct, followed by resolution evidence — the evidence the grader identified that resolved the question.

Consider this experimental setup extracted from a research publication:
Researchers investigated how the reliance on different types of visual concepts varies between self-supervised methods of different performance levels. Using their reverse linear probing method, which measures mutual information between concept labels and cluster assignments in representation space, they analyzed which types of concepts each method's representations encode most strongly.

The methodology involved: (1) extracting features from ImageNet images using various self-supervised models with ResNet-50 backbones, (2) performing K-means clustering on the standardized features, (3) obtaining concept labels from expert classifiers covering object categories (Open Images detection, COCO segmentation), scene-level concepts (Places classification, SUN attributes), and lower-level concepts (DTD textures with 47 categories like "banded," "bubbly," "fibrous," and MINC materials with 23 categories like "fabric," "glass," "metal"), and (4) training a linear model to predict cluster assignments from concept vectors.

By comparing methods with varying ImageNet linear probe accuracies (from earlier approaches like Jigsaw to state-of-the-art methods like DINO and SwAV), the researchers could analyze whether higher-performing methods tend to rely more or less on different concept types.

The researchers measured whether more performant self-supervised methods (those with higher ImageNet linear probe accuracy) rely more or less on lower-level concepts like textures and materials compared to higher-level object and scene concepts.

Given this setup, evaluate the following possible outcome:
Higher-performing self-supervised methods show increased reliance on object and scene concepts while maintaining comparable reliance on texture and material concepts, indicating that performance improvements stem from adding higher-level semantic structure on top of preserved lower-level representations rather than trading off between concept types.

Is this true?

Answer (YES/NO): NO